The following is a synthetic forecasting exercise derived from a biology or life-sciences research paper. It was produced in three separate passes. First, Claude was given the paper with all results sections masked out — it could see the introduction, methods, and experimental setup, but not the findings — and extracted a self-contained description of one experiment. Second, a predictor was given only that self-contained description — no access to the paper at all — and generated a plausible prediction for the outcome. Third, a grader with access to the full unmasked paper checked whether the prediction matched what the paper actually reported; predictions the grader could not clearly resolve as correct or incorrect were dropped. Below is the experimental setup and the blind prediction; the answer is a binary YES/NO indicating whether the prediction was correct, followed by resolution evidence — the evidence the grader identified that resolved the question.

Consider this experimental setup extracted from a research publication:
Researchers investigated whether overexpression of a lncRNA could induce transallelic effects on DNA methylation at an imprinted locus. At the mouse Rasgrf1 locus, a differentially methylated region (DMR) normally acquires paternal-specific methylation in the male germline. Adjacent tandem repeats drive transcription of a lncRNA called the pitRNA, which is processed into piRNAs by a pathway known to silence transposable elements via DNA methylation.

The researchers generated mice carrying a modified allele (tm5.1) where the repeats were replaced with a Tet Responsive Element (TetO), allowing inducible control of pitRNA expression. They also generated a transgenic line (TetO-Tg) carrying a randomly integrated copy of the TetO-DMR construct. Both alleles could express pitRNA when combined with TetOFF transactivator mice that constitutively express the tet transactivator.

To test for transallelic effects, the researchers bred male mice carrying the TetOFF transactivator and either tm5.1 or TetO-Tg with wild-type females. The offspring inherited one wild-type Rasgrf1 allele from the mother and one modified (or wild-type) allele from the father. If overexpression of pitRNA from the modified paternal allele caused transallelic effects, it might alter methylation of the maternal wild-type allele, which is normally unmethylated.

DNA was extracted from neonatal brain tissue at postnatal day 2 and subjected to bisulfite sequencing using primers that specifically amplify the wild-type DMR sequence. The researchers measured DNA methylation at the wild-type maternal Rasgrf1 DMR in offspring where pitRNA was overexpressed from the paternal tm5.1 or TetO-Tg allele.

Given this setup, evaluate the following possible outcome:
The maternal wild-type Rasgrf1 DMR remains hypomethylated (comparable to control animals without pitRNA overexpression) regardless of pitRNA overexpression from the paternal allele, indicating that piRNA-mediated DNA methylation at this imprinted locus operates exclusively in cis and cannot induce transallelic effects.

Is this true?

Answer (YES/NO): YES